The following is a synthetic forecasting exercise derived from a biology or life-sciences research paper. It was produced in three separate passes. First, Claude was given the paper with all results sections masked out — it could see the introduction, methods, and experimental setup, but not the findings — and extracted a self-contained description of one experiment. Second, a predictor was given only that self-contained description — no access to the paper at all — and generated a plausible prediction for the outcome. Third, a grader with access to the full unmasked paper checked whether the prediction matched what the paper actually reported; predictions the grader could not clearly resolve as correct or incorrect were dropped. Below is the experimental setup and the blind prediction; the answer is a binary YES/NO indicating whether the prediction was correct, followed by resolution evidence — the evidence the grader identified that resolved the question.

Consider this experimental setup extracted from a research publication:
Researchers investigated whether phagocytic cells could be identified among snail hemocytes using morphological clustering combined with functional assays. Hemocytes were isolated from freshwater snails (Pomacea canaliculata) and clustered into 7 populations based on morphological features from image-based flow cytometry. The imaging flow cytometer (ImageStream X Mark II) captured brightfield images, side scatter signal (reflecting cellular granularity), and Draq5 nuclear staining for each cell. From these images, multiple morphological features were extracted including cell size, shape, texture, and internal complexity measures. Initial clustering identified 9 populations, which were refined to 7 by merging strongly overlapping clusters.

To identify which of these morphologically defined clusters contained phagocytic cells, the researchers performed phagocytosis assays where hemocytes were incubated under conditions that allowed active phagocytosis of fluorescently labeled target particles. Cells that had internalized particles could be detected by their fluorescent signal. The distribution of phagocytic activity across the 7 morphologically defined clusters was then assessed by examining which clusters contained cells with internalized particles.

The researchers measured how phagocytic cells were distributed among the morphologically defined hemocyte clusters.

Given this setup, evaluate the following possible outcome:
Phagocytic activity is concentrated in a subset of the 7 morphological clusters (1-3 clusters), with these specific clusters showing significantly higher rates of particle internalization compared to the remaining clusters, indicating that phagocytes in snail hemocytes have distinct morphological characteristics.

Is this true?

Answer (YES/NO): YES